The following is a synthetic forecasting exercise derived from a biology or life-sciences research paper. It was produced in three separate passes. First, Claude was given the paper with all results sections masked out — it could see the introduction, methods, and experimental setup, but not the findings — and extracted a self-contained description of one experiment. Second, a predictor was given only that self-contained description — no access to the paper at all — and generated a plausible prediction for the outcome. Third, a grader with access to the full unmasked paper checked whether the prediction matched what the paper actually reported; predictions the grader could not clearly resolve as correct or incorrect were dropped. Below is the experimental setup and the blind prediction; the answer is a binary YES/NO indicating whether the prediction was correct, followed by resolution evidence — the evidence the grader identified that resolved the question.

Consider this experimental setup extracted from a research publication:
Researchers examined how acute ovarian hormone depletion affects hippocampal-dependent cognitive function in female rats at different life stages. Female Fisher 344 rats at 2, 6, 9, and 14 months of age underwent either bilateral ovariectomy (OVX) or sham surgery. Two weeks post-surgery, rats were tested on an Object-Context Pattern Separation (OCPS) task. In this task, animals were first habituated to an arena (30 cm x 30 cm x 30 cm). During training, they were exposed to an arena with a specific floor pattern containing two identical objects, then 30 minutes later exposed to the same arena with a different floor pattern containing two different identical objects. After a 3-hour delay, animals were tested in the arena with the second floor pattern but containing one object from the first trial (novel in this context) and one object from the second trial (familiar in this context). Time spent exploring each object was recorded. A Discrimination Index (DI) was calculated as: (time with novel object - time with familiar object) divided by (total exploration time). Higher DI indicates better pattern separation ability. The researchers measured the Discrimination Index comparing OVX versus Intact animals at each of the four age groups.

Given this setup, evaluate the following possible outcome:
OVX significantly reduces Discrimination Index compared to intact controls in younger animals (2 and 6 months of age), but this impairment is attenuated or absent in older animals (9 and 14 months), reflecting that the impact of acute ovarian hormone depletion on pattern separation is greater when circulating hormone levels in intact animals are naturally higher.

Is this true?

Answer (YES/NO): NO